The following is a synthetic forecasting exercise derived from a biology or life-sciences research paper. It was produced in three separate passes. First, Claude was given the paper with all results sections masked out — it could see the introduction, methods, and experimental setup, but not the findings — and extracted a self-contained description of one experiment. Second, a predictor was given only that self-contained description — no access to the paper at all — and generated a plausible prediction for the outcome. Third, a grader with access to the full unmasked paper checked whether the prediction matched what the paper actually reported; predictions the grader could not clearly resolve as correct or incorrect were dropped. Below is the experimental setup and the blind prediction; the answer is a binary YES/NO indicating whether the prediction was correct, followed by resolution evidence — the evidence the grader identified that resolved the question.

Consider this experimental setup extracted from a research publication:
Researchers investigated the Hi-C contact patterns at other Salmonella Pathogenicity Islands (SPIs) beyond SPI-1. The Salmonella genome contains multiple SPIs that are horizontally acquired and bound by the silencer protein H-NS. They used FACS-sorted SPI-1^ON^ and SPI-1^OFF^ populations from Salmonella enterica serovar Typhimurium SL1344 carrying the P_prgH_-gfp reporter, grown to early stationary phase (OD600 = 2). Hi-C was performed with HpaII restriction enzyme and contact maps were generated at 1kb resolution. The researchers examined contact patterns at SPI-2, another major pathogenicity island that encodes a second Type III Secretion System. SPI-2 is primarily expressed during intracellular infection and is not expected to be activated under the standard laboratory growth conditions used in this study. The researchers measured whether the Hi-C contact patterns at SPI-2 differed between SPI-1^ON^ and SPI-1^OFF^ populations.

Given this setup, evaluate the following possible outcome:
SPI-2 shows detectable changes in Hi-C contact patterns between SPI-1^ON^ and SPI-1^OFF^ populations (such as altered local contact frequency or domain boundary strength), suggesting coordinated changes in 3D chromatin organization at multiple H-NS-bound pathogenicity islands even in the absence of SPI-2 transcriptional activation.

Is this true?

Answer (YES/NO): NO